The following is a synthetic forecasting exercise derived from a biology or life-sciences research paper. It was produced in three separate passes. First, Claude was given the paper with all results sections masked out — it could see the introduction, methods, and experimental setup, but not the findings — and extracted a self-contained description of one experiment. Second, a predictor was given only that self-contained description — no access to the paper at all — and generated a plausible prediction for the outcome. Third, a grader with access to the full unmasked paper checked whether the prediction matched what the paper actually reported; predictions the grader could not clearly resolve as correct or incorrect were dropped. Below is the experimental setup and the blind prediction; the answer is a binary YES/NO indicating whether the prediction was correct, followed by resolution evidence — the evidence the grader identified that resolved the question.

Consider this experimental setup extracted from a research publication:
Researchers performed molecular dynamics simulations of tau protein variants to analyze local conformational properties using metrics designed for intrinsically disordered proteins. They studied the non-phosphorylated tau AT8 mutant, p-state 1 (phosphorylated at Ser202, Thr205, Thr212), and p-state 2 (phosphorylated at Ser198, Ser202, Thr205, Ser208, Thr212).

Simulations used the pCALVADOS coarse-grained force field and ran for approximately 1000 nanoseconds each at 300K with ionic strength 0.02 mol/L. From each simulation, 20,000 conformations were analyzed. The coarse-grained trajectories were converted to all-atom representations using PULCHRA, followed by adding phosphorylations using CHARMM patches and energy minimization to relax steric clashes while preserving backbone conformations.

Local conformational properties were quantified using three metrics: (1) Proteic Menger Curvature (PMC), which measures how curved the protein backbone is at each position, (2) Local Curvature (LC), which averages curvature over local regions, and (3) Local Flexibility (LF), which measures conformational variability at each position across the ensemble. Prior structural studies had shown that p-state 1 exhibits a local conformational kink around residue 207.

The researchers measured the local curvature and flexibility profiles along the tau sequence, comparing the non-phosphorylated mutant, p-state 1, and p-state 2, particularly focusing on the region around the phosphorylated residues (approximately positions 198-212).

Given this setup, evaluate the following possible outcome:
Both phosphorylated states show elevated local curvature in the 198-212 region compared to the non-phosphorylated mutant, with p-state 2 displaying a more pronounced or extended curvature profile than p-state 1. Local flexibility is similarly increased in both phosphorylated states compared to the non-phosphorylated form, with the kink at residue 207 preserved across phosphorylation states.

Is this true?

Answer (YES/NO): NO